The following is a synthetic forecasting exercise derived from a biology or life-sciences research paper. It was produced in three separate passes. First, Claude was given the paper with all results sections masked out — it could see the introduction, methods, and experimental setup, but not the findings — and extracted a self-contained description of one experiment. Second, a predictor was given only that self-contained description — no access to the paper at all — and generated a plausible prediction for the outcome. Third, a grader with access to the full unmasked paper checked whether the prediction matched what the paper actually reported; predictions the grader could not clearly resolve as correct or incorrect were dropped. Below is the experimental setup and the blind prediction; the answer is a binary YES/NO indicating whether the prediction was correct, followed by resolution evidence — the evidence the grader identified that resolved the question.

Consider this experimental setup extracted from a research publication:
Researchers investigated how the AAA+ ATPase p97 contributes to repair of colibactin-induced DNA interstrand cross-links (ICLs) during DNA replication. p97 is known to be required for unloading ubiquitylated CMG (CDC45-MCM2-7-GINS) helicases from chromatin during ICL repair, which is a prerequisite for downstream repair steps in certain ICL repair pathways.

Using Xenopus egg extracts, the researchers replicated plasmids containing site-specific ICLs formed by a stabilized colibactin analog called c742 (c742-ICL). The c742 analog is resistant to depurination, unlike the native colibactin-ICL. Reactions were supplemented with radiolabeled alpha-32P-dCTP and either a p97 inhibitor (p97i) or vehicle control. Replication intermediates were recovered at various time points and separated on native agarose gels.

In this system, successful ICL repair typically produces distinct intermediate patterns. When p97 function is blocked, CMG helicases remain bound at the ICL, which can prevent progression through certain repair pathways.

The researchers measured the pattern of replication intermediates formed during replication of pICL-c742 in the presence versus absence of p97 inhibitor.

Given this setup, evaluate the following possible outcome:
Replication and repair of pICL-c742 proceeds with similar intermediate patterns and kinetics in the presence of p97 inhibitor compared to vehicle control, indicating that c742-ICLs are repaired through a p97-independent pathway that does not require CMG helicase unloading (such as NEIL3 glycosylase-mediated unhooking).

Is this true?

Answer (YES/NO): NO